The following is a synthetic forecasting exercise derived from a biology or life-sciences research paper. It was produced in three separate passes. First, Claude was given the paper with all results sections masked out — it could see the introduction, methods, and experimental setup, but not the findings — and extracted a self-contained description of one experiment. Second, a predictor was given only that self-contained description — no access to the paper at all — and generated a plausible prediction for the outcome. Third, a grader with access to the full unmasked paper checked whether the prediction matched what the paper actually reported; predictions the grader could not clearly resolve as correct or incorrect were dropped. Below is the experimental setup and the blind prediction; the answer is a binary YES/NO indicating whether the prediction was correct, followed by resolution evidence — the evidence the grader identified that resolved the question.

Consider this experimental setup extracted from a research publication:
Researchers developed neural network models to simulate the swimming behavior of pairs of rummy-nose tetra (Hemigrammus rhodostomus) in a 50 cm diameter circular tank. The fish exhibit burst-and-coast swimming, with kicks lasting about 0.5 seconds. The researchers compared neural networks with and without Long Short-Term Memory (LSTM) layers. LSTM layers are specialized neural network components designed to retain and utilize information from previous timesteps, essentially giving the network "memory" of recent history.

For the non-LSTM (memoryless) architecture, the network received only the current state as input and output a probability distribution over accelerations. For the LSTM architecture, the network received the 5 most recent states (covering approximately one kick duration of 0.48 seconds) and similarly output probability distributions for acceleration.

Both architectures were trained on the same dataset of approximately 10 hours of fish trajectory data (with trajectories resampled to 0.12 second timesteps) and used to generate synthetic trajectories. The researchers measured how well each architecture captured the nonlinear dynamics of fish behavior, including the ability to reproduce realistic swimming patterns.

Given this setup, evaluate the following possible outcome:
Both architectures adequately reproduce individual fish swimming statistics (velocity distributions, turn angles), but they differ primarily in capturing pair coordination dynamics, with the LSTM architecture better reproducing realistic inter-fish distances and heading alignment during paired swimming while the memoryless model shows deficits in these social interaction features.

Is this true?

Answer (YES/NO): NO